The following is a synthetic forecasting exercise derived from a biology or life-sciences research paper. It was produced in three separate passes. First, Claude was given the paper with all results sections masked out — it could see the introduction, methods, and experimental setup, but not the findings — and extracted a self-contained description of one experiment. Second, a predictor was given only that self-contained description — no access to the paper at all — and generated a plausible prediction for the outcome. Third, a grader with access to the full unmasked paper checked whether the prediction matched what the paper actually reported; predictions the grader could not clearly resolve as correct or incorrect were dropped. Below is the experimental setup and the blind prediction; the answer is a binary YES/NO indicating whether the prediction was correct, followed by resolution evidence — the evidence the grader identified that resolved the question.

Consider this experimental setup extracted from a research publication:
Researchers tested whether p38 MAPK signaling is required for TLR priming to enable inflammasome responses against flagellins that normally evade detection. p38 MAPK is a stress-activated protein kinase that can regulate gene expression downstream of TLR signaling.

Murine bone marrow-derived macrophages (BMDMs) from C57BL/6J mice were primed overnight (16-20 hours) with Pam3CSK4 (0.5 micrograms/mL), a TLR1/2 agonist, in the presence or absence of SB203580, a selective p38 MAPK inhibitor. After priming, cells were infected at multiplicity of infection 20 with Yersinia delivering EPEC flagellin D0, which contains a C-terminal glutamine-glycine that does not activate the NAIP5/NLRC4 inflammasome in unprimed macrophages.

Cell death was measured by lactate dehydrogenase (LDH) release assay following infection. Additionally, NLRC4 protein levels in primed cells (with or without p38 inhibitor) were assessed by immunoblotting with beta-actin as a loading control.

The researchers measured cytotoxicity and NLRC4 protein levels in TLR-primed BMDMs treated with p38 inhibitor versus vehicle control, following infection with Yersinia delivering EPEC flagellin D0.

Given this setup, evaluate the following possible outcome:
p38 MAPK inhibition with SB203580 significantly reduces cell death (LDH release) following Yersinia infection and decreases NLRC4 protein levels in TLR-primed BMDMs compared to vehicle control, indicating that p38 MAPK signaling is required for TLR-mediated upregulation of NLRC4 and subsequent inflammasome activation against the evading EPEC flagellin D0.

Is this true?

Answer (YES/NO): YES